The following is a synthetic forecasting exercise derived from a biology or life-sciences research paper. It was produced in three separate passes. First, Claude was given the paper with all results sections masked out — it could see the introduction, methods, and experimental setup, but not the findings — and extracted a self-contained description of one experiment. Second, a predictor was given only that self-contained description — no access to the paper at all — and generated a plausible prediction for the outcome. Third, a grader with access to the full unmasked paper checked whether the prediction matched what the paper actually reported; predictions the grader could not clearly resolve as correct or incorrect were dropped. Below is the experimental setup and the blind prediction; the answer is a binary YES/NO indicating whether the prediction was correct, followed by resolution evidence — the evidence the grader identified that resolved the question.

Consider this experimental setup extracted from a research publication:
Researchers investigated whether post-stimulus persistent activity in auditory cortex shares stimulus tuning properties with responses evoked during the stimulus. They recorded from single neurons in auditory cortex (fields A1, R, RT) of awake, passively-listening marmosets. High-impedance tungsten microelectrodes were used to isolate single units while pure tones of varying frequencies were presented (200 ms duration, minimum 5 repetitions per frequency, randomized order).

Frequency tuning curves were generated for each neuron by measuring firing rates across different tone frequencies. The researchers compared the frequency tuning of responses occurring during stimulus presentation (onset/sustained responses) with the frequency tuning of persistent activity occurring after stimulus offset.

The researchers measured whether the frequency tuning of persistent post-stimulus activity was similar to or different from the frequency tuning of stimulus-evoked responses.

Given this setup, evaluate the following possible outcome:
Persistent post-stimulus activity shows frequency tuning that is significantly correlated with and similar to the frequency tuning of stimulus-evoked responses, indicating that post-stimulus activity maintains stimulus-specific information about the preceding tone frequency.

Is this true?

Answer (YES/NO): YES